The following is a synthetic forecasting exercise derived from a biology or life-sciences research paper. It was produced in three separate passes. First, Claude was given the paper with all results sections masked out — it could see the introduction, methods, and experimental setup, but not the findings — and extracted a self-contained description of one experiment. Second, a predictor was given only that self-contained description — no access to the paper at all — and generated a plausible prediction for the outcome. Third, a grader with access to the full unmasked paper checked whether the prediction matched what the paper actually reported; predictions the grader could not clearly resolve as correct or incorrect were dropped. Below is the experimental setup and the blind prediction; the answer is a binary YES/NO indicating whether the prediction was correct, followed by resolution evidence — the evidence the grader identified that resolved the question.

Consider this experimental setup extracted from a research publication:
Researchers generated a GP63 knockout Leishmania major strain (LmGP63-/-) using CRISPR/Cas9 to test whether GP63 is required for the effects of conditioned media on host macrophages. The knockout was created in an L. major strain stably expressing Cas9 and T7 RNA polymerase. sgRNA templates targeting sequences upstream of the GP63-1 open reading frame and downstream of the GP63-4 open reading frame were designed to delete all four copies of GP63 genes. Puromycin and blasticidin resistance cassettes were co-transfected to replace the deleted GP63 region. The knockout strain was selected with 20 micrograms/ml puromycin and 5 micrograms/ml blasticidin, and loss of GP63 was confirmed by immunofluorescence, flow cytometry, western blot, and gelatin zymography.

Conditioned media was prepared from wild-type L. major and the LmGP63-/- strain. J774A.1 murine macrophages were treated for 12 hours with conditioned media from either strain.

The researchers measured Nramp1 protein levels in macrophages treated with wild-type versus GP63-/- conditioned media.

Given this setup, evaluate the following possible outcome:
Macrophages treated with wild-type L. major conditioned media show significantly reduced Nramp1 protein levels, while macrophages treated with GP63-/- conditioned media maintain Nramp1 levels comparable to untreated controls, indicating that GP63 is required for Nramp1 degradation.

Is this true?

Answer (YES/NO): YES